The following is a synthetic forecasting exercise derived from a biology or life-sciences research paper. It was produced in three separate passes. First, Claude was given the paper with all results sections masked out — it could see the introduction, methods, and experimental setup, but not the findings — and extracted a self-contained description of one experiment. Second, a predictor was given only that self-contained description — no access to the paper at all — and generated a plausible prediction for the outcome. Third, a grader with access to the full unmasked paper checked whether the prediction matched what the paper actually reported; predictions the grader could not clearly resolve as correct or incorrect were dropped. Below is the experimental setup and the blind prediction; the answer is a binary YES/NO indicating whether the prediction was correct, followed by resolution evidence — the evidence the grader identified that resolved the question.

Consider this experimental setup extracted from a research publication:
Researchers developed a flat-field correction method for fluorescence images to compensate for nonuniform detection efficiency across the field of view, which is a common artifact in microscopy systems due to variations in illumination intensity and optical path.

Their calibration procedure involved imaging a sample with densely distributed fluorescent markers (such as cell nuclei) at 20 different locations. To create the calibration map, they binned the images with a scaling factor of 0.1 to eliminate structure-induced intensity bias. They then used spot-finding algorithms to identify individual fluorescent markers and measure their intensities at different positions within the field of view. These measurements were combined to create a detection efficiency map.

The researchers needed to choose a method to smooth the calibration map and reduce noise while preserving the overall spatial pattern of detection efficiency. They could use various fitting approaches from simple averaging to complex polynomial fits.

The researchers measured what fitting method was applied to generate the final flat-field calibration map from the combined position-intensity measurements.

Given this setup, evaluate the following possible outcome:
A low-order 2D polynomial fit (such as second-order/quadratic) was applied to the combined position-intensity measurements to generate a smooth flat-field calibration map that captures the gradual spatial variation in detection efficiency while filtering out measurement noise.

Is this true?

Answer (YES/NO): NO